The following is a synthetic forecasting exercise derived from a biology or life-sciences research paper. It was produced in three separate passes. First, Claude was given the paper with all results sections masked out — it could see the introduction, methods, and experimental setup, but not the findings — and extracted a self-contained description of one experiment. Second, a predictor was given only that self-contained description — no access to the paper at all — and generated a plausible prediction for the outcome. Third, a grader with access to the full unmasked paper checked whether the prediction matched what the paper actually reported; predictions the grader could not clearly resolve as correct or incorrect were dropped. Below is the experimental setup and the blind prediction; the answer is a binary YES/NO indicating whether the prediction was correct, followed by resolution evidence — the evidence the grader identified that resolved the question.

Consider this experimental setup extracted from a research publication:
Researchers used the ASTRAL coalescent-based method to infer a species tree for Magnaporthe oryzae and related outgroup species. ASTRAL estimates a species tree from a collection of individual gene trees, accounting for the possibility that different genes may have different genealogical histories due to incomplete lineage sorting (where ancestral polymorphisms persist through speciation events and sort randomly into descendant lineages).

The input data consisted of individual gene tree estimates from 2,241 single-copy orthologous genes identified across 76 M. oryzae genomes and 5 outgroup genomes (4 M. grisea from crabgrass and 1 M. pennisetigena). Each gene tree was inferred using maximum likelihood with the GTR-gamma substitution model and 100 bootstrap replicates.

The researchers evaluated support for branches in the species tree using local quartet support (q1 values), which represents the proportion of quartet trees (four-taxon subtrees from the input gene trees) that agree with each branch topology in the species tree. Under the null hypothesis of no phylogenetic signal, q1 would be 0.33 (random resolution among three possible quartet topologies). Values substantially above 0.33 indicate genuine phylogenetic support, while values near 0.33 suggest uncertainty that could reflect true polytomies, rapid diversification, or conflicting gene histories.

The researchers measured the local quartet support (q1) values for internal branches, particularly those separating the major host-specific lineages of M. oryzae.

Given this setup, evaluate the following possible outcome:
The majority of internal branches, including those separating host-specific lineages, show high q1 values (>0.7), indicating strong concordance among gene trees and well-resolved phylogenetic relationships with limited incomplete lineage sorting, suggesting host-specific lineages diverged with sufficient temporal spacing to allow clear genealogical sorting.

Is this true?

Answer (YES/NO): NO